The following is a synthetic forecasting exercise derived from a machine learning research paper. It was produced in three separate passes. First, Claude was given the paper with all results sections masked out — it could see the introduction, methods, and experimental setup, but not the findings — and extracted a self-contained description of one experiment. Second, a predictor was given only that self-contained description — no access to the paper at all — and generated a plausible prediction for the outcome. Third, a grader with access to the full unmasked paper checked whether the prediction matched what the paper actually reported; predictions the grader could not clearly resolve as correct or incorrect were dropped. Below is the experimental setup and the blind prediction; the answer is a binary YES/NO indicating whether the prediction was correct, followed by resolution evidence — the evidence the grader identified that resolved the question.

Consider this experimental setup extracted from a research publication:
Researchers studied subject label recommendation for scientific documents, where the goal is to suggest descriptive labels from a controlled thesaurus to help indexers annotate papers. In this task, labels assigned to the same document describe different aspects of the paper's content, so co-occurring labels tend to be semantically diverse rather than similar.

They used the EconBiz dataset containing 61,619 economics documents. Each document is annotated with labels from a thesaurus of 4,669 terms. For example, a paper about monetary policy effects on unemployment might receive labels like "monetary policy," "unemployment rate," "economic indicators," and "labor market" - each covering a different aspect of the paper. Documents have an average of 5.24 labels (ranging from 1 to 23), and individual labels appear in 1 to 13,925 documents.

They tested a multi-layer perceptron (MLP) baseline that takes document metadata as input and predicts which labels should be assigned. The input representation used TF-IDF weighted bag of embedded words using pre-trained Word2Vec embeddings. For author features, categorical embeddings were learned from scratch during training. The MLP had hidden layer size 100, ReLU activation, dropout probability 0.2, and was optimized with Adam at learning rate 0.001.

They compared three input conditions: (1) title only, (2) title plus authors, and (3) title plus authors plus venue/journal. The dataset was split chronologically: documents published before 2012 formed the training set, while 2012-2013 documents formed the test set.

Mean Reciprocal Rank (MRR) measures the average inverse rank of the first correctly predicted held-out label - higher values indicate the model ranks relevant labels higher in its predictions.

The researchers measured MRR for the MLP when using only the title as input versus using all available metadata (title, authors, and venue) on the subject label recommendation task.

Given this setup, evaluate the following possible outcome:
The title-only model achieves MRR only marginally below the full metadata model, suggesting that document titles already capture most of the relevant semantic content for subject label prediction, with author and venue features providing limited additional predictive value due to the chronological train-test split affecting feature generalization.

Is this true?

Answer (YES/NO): NO